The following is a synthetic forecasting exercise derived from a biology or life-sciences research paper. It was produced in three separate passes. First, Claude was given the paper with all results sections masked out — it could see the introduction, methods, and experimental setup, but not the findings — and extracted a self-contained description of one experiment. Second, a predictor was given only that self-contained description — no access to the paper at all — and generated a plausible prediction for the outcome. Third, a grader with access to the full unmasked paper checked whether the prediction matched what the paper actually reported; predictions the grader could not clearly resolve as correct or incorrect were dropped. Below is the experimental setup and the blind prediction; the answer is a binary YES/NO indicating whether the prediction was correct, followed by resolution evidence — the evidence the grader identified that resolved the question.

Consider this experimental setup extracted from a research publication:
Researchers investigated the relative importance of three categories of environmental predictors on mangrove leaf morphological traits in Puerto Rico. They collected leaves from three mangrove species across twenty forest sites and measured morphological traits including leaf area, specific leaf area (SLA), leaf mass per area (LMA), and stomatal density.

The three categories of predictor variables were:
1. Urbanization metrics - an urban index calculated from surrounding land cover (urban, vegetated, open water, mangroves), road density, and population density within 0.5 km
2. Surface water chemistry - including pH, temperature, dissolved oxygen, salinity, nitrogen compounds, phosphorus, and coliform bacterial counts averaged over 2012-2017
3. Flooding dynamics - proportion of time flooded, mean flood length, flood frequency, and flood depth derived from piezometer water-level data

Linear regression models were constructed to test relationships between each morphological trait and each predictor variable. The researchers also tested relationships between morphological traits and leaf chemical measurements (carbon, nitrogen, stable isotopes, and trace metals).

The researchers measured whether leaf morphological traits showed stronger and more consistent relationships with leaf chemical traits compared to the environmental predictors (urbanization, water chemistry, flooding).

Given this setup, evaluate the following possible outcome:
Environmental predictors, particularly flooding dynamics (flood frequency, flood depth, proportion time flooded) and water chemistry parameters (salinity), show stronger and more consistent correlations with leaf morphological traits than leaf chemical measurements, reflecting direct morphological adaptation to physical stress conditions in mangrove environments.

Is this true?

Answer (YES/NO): NO